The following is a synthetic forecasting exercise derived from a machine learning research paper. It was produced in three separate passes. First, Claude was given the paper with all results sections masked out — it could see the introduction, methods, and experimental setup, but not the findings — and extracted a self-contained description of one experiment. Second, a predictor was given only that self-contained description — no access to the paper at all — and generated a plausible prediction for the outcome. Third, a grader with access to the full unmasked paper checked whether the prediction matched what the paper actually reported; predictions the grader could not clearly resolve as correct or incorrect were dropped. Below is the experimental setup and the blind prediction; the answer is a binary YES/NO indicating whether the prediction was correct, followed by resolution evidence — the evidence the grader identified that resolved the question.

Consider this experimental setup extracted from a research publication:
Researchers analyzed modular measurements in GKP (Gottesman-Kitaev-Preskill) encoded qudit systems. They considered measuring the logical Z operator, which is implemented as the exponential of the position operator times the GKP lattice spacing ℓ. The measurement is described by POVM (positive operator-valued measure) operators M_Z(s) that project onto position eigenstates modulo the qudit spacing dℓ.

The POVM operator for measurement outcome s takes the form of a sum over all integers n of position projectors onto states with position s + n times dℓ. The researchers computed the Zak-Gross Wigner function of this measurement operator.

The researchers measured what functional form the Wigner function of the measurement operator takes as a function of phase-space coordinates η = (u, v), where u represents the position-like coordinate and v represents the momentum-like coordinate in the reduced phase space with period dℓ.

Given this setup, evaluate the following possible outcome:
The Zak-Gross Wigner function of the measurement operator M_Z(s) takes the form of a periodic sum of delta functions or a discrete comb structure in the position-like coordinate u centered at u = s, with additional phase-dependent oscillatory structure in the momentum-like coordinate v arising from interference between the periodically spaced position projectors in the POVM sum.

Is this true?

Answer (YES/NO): NO